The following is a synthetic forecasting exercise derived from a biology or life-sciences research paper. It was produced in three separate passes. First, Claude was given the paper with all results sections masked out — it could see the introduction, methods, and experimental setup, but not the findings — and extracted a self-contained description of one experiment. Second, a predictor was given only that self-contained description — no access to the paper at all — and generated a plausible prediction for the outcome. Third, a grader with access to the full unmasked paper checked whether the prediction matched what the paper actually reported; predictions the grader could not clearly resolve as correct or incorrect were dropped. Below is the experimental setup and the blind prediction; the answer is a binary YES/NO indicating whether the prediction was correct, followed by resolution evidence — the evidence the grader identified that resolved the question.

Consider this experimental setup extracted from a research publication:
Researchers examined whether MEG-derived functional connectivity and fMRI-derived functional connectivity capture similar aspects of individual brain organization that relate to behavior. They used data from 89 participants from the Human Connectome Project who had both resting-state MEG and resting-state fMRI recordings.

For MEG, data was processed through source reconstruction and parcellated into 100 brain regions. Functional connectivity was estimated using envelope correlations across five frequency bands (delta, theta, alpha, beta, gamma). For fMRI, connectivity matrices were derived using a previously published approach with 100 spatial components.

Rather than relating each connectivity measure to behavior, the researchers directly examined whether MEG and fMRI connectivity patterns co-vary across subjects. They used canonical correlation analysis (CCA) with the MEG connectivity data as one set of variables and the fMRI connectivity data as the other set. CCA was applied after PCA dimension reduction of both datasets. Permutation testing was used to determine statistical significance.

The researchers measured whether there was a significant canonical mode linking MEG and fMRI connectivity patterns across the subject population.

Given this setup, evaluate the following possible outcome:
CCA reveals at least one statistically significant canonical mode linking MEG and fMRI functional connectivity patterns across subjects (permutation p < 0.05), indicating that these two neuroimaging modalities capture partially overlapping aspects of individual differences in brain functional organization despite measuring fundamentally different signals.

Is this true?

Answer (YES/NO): YES